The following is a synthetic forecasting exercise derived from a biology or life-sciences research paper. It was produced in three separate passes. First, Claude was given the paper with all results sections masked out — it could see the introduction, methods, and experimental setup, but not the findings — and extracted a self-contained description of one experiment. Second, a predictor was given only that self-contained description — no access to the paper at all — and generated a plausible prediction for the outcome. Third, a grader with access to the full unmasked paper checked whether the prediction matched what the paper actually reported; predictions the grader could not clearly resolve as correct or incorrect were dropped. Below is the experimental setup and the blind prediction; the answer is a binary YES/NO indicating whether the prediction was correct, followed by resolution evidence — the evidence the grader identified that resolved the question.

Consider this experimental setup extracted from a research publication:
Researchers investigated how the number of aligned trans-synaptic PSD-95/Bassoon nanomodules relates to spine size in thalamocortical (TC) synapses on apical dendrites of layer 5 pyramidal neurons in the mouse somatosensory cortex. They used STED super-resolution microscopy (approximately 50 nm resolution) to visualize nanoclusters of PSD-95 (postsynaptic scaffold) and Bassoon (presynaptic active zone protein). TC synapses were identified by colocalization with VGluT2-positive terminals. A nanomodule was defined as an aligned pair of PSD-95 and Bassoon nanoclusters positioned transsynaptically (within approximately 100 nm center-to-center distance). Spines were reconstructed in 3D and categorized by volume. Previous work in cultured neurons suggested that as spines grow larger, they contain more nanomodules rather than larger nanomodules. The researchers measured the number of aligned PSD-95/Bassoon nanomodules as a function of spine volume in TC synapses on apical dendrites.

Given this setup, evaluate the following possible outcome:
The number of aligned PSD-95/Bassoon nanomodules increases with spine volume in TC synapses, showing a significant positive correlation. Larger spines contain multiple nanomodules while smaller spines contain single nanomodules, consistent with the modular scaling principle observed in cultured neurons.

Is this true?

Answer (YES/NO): YES